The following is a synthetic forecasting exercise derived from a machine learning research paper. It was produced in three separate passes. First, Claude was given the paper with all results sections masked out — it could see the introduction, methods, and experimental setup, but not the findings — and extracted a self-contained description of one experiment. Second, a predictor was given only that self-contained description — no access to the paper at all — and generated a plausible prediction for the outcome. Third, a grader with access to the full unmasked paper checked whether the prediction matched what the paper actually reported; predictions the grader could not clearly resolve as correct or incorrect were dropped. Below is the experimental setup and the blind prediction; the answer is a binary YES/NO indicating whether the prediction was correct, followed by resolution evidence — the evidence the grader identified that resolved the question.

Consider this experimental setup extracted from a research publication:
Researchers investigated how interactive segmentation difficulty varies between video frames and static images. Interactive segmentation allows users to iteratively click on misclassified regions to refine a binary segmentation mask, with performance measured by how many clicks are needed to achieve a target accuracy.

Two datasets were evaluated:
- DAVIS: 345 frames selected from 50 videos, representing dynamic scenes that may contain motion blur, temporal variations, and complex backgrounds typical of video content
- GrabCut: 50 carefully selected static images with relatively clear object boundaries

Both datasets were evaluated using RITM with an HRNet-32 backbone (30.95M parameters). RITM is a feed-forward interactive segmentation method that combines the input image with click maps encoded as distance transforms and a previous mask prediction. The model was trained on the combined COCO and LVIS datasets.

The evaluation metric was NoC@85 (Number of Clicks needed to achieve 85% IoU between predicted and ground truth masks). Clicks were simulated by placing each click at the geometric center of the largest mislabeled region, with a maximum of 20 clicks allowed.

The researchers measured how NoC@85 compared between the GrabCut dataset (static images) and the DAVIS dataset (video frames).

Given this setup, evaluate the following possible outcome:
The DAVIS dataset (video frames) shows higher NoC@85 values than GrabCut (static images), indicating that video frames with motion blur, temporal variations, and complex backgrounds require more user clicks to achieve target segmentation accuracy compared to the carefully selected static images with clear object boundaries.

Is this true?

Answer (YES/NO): YES